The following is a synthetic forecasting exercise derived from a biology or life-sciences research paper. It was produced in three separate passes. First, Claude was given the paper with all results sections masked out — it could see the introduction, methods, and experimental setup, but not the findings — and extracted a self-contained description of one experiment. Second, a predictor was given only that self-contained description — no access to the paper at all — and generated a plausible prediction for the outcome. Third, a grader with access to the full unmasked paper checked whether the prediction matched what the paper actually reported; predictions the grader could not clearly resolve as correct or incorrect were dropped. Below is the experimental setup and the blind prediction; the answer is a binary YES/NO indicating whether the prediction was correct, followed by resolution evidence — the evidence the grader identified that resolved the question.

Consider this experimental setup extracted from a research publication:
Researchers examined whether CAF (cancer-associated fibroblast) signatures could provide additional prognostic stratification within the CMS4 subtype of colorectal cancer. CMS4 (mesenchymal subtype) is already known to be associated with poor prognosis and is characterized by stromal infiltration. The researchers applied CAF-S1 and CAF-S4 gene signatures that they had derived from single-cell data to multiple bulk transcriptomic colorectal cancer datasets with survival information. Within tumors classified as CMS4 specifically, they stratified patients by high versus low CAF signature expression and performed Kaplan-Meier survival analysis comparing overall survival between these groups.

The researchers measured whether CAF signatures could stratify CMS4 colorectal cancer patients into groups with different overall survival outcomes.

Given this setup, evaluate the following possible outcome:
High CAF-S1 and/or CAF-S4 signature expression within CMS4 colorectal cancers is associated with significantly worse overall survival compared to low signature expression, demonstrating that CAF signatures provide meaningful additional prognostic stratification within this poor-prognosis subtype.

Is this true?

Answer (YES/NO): YES